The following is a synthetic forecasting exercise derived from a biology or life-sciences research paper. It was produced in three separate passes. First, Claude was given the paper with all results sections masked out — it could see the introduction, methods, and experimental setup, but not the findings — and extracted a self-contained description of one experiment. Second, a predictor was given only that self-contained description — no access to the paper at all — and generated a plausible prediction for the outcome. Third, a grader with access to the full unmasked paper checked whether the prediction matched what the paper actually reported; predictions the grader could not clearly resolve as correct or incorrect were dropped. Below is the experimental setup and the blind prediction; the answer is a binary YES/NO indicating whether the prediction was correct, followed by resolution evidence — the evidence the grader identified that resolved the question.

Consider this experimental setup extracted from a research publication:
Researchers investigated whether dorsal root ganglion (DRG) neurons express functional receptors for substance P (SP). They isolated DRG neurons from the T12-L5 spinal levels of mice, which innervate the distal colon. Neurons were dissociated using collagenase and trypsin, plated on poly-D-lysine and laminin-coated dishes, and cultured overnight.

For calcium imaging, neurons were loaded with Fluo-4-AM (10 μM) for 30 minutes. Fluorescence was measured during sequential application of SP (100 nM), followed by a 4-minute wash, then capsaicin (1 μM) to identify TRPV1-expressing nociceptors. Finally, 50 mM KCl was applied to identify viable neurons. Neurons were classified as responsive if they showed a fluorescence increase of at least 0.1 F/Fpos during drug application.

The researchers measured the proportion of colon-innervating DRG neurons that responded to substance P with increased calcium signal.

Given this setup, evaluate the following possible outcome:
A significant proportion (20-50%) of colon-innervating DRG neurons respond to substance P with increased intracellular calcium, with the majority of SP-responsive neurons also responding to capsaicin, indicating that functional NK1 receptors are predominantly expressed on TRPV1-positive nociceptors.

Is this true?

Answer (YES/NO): NO